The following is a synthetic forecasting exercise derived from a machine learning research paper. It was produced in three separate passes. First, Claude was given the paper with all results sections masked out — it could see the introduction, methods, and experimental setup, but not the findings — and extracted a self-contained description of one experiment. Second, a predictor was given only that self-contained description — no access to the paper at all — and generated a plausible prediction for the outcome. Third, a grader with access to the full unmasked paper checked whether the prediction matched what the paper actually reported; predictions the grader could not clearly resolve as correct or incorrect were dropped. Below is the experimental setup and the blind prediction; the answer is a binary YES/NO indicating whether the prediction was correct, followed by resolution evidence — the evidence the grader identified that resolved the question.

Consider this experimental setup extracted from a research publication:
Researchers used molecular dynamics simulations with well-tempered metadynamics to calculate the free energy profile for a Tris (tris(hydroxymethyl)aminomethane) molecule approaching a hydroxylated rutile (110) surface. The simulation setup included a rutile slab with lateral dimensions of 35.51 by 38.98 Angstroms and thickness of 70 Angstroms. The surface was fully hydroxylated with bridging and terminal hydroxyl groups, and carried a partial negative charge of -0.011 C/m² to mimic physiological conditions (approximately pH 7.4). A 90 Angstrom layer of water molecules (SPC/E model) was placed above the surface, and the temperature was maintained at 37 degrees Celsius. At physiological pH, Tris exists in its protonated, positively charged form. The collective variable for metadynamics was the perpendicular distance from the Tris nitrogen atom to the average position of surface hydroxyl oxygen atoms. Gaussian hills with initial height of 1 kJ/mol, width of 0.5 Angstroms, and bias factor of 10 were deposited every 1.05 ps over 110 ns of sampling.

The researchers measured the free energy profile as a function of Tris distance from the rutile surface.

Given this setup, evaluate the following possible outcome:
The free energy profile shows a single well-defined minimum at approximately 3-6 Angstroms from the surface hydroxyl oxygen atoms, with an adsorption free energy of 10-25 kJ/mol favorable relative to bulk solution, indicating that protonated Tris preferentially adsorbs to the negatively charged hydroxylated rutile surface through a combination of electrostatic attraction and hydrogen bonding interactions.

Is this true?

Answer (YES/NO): NO